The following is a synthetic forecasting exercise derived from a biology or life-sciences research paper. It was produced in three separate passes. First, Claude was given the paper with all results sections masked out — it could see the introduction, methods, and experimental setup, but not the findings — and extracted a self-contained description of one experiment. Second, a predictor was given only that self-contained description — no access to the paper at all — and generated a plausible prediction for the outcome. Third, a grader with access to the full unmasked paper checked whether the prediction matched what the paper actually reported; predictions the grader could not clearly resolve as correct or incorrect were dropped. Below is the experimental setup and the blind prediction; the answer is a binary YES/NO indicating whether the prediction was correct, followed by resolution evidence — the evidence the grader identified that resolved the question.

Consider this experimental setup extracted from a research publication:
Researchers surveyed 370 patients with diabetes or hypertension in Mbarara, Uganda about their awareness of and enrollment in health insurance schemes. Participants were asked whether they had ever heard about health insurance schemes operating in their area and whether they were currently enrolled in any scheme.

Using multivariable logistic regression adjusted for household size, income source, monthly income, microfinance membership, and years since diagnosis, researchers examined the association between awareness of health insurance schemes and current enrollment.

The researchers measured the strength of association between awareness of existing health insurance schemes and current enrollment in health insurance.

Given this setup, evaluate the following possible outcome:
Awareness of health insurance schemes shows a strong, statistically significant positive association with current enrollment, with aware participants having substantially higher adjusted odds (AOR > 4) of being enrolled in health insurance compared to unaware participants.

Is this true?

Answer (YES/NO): YES